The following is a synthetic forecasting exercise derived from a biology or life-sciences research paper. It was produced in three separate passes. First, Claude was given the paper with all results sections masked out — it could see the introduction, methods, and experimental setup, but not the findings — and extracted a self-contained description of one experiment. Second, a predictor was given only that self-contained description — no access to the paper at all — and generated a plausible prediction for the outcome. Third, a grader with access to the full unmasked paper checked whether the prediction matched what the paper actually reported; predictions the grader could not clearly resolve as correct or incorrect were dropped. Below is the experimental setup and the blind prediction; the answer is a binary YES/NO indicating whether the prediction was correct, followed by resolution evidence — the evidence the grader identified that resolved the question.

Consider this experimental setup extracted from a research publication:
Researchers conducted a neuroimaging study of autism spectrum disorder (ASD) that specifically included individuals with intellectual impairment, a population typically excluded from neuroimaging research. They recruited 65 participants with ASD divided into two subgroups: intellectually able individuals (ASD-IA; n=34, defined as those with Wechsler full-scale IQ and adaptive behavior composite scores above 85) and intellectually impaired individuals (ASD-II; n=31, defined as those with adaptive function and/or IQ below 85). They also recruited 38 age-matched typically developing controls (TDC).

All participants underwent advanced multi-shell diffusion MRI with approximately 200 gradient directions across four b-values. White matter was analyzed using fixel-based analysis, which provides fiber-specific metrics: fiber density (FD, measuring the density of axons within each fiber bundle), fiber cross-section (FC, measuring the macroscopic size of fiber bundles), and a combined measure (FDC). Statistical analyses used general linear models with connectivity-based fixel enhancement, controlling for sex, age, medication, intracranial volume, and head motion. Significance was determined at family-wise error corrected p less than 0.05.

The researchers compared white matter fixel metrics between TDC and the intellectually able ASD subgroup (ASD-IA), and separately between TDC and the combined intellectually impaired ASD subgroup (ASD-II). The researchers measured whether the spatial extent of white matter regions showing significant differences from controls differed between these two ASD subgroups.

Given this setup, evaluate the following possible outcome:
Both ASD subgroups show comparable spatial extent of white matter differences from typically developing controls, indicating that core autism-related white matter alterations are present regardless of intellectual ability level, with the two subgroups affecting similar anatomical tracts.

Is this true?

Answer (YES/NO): NO